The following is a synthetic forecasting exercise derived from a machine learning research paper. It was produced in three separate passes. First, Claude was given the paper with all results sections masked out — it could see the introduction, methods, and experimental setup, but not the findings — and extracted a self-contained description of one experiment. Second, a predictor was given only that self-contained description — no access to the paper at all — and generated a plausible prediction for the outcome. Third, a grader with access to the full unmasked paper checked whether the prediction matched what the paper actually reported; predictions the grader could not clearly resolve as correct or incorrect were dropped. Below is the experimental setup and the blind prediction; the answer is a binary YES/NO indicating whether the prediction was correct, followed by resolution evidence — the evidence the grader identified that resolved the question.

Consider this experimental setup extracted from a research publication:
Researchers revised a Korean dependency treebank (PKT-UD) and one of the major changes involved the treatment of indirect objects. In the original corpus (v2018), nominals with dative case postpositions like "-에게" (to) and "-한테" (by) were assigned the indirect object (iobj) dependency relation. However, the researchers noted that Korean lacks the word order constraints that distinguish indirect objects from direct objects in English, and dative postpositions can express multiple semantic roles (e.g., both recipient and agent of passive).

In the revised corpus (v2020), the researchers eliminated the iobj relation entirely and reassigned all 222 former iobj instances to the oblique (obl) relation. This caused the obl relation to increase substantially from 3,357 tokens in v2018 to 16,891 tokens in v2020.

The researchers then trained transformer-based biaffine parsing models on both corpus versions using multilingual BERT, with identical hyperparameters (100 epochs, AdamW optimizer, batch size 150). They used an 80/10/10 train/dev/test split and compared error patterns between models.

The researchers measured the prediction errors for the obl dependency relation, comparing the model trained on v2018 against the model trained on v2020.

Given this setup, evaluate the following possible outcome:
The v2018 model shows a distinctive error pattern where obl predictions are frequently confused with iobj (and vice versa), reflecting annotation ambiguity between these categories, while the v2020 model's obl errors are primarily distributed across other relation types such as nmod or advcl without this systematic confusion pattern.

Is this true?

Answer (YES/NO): NO